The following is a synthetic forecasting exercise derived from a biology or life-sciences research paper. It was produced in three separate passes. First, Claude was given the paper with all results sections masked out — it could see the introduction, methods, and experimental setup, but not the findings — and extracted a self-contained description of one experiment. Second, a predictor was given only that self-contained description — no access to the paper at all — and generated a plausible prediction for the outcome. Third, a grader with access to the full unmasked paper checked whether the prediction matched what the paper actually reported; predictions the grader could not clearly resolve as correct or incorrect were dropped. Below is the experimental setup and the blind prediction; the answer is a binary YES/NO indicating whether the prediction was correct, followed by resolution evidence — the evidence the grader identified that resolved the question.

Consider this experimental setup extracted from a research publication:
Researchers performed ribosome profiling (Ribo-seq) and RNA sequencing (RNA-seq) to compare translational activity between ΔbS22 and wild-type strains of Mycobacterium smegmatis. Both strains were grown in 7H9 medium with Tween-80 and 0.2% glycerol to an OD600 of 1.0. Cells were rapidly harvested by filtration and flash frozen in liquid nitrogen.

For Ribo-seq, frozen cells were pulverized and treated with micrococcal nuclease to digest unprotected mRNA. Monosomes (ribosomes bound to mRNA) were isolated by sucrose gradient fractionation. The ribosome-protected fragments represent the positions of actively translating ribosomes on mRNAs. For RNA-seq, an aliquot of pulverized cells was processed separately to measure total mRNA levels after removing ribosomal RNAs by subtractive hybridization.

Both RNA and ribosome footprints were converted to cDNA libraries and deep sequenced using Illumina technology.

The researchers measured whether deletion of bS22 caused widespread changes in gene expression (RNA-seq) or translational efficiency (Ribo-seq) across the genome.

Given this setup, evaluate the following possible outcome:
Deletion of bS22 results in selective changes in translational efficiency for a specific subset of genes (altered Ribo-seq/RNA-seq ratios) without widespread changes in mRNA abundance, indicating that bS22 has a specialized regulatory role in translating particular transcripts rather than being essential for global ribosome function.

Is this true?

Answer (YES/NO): NO